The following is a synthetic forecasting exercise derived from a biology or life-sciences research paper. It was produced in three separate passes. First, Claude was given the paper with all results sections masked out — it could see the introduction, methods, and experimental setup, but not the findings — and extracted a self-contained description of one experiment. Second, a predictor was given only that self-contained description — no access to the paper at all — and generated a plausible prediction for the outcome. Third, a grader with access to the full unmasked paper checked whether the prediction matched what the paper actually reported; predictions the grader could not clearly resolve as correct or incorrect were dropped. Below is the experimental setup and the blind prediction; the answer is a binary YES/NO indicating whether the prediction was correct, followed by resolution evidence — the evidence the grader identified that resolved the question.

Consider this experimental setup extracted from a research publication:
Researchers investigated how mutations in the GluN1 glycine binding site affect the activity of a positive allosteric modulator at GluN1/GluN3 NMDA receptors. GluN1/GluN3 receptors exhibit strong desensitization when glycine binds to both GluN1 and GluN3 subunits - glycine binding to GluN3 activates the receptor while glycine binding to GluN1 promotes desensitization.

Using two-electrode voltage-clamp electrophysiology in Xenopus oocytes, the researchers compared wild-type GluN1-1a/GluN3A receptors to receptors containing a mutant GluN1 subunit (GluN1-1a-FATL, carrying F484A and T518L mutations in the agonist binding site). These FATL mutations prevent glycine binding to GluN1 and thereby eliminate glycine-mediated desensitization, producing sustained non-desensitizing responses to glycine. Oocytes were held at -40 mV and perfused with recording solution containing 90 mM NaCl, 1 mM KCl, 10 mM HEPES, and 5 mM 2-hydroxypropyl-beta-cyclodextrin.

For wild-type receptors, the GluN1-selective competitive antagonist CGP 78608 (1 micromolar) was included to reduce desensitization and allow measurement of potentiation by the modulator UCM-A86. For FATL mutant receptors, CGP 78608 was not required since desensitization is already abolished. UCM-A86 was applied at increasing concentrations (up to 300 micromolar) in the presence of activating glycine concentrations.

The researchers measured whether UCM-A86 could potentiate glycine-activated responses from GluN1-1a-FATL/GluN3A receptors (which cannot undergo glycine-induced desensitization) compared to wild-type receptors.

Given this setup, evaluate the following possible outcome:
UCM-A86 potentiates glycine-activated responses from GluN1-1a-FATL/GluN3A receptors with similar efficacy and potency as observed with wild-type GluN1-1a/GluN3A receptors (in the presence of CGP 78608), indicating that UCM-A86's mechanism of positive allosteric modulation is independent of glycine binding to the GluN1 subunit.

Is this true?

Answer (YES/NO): YES